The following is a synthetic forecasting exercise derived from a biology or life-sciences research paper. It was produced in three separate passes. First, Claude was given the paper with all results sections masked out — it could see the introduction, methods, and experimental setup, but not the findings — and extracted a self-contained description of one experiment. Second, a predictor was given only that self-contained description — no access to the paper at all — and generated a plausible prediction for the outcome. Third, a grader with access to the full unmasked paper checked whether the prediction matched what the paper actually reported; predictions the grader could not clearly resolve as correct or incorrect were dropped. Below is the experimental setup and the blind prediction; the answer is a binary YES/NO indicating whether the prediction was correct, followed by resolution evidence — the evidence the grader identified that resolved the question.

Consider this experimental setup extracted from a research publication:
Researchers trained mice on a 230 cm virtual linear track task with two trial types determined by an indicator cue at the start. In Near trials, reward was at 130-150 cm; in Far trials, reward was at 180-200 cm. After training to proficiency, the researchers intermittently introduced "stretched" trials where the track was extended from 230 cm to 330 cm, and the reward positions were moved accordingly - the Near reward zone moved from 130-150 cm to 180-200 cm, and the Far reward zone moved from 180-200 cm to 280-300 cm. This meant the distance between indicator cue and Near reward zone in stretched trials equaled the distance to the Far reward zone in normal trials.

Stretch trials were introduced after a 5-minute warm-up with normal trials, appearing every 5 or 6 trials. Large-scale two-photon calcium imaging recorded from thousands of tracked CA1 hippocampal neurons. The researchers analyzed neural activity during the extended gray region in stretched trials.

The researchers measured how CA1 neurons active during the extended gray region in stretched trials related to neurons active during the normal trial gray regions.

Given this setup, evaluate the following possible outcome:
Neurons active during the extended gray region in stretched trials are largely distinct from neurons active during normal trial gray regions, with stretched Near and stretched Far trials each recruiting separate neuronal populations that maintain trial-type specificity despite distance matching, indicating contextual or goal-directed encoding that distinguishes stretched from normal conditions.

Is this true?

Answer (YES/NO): NO